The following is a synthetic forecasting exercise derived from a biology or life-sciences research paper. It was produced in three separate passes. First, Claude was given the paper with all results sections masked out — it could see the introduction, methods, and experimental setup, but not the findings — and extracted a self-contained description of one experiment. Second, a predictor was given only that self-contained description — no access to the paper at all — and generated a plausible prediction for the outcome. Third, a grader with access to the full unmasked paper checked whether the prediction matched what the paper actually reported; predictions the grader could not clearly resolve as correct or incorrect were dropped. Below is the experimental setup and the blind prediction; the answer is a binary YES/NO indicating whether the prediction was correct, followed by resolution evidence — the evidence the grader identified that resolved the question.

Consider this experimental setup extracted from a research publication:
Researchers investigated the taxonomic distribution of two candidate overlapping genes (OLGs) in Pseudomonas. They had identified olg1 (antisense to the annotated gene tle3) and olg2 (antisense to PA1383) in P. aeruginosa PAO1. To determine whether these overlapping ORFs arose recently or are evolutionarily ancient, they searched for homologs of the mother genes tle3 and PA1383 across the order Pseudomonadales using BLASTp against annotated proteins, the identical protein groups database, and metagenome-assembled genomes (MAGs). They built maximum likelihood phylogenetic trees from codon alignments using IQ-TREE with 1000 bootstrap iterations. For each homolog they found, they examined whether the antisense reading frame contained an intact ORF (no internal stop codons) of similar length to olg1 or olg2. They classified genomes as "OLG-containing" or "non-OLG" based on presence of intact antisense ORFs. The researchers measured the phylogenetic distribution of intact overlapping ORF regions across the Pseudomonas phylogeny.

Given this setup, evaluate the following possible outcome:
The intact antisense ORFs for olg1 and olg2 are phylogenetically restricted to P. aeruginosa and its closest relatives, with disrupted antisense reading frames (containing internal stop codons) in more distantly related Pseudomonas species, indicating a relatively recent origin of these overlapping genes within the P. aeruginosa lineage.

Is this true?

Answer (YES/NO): YES